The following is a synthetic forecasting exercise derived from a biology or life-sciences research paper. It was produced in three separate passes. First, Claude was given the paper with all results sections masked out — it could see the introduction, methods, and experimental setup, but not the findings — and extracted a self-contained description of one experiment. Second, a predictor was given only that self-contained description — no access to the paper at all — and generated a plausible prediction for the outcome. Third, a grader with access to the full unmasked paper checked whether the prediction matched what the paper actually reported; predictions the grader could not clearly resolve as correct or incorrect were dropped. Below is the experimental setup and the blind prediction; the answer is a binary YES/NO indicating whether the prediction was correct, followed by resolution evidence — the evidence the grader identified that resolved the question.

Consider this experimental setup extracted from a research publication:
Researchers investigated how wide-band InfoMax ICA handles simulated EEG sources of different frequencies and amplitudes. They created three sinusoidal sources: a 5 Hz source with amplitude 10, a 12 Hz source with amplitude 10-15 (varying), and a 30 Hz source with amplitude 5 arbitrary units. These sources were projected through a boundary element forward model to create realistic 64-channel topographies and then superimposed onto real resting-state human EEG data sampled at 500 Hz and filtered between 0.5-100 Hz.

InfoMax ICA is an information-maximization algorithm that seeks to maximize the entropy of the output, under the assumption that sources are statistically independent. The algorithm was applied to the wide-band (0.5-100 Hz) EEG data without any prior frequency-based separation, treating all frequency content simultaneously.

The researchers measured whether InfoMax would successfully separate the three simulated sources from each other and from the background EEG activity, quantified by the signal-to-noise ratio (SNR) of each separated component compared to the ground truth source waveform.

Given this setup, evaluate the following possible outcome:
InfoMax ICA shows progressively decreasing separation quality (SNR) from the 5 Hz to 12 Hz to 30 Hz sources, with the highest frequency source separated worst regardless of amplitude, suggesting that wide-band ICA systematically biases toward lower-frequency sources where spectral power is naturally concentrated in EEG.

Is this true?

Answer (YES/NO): NO